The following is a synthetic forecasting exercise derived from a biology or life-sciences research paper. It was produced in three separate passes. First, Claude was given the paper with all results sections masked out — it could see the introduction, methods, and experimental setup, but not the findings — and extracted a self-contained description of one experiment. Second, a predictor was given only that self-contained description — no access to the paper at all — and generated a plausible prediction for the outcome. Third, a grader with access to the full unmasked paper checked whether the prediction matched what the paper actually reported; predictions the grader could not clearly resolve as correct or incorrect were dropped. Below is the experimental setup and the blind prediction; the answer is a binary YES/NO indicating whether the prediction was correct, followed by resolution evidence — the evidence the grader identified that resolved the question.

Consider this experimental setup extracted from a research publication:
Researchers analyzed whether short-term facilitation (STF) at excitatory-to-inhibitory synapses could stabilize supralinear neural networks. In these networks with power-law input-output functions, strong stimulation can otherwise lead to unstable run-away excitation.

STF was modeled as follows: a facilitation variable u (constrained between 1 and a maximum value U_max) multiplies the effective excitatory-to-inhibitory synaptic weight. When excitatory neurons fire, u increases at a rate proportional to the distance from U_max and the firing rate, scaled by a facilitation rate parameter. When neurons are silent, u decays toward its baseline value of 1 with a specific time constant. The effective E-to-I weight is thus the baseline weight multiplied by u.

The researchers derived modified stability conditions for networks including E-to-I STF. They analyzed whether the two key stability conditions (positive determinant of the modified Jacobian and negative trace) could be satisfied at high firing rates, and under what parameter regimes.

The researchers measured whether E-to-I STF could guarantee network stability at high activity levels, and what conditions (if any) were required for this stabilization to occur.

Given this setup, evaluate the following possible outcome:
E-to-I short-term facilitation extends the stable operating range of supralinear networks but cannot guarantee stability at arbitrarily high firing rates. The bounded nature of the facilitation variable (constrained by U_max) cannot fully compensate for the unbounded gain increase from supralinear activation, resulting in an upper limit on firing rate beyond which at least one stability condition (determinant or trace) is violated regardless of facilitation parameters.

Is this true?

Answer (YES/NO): NO